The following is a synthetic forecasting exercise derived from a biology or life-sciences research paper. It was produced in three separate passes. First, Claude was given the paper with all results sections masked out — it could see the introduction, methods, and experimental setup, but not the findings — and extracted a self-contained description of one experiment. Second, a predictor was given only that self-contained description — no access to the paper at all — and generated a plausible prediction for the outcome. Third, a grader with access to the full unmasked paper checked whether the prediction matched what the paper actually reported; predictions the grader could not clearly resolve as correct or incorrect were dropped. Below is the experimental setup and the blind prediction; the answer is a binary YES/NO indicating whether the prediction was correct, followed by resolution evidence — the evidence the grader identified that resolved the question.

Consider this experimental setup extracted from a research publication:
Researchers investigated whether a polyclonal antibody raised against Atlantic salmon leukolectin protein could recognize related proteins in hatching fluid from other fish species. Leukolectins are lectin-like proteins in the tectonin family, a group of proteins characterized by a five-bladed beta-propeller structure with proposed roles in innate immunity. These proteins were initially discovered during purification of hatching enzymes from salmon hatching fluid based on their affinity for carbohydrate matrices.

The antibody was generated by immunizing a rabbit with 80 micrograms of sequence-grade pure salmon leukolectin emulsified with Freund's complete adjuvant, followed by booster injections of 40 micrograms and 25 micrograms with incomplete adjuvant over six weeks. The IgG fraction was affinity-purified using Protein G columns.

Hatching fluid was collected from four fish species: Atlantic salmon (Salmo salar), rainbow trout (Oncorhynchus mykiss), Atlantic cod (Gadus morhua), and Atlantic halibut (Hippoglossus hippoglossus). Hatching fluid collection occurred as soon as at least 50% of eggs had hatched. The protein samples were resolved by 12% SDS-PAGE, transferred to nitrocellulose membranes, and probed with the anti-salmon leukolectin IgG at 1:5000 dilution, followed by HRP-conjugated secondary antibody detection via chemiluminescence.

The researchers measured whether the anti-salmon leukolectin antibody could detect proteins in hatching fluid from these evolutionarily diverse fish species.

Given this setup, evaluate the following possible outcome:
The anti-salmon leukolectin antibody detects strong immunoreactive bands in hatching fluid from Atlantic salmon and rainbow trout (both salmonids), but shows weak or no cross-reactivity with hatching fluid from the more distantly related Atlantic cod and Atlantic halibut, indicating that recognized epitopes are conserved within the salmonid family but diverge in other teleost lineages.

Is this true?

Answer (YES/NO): NO